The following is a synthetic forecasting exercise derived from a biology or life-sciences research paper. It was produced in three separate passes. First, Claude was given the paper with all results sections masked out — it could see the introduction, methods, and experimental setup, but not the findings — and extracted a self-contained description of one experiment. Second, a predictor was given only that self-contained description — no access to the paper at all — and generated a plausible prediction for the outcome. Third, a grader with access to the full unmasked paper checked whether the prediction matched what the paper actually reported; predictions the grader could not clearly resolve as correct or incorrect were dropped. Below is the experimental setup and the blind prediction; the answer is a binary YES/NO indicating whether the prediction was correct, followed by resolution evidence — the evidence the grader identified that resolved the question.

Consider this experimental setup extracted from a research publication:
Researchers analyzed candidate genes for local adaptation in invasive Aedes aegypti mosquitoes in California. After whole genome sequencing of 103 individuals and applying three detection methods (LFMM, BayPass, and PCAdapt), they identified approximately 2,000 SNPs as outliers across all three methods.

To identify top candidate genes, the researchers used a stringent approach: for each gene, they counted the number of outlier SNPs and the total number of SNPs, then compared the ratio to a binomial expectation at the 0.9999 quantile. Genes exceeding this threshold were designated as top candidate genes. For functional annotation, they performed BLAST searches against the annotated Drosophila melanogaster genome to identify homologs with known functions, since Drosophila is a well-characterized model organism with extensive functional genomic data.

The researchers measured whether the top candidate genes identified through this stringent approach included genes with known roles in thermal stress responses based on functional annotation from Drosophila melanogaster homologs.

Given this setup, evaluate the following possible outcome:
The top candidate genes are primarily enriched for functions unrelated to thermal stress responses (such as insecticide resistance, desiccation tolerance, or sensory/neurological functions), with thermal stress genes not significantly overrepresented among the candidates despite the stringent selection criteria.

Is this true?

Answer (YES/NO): NO